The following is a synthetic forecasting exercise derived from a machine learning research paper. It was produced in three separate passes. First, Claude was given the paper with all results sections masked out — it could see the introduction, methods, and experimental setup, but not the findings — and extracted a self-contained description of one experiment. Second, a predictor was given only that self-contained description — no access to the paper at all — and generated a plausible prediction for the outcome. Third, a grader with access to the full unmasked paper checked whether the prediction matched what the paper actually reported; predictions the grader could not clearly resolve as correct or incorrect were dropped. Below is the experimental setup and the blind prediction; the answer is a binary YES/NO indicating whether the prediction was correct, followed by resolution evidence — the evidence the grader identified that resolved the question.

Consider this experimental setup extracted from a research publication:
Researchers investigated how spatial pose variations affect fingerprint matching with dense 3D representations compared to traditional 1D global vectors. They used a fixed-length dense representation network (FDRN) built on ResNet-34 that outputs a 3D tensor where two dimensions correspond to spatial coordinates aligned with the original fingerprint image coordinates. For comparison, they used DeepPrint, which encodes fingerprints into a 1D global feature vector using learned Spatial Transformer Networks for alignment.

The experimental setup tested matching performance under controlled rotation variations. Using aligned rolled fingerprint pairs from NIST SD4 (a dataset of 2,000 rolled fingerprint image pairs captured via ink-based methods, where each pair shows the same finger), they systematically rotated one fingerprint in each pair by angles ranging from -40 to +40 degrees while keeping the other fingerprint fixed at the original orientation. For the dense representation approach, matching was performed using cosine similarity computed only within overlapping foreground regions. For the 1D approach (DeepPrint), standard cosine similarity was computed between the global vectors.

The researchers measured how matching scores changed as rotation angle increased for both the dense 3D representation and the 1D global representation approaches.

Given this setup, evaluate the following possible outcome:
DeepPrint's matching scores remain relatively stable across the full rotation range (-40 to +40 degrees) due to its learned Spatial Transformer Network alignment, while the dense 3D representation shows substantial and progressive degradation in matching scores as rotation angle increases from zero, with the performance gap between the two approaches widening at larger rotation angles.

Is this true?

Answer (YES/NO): NO